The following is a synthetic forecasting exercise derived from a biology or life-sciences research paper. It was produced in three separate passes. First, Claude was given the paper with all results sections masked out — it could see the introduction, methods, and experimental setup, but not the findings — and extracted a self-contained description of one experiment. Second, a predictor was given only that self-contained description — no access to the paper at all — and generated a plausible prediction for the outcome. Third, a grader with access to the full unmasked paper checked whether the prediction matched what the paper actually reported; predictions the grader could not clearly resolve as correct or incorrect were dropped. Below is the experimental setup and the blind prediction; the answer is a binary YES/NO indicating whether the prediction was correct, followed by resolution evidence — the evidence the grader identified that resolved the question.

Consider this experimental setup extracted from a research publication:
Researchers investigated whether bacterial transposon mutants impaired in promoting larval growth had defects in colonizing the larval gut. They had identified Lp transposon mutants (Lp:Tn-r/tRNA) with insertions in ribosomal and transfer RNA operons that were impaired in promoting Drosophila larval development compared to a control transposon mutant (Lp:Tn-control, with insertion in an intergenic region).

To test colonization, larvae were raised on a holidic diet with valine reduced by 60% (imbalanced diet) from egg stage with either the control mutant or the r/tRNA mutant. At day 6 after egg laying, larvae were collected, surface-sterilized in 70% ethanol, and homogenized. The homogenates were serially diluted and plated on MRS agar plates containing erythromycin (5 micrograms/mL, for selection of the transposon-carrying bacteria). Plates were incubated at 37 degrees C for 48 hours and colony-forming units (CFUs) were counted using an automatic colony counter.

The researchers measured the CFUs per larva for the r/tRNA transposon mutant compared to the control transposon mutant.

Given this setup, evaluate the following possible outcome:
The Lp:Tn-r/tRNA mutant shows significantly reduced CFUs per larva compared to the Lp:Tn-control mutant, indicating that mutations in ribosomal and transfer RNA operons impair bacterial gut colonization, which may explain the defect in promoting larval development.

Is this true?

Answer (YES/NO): NO